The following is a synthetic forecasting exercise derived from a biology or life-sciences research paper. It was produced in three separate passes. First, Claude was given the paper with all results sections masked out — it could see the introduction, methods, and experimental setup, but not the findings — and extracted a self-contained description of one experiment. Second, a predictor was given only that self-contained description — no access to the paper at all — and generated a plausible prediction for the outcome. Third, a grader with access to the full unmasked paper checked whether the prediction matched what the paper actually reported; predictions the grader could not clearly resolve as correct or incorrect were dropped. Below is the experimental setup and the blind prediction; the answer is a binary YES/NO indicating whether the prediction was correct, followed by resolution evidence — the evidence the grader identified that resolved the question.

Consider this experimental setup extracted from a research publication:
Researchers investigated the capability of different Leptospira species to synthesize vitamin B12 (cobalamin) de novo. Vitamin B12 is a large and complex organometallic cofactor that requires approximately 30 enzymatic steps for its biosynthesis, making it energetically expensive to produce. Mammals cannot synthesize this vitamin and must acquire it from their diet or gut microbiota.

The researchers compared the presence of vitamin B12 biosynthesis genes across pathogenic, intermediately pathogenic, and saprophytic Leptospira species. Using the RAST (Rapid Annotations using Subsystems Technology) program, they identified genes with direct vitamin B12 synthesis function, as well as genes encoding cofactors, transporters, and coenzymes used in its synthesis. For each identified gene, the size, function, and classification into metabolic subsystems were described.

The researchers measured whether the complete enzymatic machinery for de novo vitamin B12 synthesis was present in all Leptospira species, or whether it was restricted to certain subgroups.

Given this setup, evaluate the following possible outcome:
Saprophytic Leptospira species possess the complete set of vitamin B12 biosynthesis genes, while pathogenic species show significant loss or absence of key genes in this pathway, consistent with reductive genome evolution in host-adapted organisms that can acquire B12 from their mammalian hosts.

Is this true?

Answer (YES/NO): NO